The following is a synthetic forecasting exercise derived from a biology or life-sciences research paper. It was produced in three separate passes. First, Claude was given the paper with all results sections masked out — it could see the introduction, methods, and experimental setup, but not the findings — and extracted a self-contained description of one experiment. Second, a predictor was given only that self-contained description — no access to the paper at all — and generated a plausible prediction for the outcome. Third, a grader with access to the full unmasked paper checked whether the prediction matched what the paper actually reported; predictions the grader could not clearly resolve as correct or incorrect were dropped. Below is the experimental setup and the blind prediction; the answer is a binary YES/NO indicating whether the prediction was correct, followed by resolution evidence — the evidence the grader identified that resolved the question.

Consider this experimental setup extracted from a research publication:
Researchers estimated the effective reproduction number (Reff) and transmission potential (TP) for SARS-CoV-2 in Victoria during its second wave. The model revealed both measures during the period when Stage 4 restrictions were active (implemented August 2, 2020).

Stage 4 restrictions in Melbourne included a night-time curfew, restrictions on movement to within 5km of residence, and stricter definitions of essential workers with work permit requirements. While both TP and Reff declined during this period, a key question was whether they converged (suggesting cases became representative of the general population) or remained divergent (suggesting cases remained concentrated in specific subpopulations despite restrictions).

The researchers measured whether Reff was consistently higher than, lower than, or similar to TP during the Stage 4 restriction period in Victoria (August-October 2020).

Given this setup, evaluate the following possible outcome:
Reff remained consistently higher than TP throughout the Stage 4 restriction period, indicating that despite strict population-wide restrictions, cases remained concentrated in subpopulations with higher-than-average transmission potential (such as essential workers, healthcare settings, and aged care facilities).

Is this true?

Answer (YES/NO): YES